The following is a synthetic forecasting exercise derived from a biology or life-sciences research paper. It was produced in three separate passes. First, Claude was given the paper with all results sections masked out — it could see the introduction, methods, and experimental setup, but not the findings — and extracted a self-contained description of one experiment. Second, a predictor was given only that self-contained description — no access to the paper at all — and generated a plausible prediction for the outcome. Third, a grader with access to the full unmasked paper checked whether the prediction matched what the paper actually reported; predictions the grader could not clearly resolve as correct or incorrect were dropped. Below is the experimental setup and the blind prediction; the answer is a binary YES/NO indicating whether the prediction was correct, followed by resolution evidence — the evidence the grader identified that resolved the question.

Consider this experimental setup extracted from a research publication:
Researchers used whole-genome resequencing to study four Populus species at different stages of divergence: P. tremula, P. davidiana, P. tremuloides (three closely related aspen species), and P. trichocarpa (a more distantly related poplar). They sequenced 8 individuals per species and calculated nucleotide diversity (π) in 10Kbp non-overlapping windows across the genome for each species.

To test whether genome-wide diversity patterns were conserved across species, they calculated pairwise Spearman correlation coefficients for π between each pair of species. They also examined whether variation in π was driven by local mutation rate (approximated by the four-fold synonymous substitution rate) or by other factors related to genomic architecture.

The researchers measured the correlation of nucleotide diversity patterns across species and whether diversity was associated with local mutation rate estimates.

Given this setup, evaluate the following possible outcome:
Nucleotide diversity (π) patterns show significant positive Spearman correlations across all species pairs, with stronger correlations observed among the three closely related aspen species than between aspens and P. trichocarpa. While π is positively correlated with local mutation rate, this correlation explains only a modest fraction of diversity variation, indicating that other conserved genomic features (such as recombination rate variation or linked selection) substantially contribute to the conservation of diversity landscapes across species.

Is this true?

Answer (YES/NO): NO